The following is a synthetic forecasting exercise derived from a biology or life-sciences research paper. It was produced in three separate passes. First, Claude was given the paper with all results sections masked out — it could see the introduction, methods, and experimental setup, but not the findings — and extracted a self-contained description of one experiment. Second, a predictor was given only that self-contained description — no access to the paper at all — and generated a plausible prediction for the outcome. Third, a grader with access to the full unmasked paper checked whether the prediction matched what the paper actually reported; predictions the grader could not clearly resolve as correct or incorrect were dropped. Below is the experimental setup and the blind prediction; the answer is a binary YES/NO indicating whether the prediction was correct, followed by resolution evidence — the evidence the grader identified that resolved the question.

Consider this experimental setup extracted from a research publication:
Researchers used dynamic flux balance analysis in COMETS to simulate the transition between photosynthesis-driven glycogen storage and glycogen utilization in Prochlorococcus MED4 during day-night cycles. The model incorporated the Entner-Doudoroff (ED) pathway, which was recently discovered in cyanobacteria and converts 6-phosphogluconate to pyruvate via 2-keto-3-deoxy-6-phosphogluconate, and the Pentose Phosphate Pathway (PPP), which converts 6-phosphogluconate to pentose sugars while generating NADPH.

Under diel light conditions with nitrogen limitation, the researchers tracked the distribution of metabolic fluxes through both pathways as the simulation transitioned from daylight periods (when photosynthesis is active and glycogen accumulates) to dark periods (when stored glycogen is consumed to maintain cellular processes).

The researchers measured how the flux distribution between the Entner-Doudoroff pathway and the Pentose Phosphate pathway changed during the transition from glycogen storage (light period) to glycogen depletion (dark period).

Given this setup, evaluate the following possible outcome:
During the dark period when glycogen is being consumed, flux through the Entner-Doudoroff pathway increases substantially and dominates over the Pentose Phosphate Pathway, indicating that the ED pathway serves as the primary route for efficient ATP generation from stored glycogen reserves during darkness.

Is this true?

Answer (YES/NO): NO